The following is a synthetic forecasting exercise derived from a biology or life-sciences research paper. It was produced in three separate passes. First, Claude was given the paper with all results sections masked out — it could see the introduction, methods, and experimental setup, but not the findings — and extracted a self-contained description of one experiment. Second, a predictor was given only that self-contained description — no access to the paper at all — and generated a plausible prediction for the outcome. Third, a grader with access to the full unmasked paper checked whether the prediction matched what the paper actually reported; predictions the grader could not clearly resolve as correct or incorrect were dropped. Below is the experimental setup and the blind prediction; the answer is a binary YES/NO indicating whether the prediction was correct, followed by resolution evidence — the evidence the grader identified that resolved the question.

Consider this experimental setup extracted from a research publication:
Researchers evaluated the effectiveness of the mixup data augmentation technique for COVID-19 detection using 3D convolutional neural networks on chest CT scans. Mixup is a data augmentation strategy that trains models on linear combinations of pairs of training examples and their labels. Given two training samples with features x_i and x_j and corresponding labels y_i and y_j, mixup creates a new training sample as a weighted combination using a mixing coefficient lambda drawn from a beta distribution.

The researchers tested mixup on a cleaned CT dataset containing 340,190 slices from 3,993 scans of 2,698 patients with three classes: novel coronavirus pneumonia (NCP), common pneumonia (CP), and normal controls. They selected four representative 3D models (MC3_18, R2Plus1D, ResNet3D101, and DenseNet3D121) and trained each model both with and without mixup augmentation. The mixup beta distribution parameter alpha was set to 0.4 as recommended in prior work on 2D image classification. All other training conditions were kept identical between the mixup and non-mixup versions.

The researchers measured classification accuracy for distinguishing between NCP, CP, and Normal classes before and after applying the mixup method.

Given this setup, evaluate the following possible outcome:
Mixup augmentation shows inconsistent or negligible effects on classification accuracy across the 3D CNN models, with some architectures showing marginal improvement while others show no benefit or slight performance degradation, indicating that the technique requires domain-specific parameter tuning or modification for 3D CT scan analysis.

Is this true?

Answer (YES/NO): NO